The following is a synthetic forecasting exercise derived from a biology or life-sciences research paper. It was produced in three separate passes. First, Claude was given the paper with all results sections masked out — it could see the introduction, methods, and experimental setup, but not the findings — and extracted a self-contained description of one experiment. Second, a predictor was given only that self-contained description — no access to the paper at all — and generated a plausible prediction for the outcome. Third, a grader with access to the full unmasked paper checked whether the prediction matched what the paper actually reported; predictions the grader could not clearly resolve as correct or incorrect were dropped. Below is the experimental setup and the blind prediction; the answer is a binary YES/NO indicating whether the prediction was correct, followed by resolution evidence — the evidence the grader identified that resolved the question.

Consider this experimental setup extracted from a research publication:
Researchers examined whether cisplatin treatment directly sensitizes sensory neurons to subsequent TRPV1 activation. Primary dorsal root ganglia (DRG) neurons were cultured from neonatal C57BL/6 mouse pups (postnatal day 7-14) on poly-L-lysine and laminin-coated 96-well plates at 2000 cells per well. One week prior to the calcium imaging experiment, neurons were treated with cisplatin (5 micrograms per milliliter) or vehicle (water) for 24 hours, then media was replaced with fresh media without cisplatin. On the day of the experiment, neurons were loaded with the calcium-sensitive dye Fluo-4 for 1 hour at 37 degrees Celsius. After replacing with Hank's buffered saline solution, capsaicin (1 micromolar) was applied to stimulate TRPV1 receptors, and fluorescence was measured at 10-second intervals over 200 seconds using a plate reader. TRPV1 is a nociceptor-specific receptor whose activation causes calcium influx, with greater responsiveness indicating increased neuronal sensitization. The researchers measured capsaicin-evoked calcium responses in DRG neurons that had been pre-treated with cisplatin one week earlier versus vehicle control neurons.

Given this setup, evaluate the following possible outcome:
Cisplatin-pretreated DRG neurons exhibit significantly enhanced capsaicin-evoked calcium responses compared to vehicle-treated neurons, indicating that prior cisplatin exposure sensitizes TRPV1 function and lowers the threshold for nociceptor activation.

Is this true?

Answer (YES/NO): YES